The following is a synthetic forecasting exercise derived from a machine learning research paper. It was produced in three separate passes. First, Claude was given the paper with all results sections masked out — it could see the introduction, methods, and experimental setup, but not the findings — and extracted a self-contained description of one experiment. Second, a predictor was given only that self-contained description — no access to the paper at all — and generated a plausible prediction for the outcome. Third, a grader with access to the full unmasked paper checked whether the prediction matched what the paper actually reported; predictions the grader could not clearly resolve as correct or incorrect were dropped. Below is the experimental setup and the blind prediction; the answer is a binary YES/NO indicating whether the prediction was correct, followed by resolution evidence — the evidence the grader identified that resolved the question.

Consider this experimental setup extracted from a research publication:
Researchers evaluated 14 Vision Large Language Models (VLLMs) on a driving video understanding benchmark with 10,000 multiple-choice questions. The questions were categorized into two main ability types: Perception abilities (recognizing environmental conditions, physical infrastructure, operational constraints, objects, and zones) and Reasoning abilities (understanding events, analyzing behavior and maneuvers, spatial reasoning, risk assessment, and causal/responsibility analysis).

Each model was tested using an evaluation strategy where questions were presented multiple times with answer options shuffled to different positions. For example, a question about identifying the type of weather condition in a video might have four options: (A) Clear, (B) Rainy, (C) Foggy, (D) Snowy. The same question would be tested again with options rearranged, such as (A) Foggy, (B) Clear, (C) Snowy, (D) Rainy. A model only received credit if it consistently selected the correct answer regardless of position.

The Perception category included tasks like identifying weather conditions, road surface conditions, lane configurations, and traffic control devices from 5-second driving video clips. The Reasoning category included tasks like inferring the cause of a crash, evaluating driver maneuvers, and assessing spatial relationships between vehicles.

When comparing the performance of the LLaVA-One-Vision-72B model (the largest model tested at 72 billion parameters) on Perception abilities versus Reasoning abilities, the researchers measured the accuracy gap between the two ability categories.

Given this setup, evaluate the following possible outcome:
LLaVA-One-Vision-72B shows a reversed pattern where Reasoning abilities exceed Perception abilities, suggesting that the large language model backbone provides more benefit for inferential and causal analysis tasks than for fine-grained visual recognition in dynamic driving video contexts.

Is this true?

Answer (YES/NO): NO